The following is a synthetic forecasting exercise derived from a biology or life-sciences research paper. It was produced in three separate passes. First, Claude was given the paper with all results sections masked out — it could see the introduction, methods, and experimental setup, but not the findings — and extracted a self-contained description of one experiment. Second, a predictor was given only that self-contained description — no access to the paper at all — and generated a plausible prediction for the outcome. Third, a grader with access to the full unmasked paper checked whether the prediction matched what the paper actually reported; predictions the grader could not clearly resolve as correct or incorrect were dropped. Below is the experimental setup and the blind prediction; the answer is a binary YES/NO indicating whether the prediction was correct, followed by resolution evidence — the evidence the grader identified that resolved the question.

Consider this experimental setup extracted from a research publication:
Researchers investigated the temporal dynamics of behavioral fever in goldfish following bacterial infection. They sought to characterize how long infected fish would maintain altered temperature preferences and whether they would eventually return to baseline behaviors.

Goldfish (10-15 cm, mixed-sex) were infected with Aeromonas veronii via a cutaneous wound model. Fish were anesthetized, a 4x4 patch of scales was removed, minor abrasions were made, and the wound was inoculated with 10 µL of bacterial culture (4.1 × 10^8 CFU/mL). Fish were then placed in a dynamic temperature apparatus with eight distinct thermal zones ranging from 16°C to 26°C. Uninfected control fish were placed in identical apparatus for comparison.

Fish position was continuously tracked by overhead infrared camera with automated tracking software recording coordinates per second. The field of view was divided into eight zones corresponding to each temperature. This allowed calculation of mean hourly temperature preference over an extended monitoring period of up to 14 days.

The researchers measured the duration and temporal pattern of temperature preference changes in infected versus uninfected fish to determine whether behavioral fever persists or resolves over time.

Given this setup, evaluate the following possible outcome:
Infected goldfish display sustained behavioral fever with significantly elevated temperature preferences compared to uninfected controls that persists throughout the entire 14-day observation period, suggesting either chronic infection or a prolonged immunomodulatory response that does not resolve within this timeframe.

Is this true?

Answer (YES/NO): NO